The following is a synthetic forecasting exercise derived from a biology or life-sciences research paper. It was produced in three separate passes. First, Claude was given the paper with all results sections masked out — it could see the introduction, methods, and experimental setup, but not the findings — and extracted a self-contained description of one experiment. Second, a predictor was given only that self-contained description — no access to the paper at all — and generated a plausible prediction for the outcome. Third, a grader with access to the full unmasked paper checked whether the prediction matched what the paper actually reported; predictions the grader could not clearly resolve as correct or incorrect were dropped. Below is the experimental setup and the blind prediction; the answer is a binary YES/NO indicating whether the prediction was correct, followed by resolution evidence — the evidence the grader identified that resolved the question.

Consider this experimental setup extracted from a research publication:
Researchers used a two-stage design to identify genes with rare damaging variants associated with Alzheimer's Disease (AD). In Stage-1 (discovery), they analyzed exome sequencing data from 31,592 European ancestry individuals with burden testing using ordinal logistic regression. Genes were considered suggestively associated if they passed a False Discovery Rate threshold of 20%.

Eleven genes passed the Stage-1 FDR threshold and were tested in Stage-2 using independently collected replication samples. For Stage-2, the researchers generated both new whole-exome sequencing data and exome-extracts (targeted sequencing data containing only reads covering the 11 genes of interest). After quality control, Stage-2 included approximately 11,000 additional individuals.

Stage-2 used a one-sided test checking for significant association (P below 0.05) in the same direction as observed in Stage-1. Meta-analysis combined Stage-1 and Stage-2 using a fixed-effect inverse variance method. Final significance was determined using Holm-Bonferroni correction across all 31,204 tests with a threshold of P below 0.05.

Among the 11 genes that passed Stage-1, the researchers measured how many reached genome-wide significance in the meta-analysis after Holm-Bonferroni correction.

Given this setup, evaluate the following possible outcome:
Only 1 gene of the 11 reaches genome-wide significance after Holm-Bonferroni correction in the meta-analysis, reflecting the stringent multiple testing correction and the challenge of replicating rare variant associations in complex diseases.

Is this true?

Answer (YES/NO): NO